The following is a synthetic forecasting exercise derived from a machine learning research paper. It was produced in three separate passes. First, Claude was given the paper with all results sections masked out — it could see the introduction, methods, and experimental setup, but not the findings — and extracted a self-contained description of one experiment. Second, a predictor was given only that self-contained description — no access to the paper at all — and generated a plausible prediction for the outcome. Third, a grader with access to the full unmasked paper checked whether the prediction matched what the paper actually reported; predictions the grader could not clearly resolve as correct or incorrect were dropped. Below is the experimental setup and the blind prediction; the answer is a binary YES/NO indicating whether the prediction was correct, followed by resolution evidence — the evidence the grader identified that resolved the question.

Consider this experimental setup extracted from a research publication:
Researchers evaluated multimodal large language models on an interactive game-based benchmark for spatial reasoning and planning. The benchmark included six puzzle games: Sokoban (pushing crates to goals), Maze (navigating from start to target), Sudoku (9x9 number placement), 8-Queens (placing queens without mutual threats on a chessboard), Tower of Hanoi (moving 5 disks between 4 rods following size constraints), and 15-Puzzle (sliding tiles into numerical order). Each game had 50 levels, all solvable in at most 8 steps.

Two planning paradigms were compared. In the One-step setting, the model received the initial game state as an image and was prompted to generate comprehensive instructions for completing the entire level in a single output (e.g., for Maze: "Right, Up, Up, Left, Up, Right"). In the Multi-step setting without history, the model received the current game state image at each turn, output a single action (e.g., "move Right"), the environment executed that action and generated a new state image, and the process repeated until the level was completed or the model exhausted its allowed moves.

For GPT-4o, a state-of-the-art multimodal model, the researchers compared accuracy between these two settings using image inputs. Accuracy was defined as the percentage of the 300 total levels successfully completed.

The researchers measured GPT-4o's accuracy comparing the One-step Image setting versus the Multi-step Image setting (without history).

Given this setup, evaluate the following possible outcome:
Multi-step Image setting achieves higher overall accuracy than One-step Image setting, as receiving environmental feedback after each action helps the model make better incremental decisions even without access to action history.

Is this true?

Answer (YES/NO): YES